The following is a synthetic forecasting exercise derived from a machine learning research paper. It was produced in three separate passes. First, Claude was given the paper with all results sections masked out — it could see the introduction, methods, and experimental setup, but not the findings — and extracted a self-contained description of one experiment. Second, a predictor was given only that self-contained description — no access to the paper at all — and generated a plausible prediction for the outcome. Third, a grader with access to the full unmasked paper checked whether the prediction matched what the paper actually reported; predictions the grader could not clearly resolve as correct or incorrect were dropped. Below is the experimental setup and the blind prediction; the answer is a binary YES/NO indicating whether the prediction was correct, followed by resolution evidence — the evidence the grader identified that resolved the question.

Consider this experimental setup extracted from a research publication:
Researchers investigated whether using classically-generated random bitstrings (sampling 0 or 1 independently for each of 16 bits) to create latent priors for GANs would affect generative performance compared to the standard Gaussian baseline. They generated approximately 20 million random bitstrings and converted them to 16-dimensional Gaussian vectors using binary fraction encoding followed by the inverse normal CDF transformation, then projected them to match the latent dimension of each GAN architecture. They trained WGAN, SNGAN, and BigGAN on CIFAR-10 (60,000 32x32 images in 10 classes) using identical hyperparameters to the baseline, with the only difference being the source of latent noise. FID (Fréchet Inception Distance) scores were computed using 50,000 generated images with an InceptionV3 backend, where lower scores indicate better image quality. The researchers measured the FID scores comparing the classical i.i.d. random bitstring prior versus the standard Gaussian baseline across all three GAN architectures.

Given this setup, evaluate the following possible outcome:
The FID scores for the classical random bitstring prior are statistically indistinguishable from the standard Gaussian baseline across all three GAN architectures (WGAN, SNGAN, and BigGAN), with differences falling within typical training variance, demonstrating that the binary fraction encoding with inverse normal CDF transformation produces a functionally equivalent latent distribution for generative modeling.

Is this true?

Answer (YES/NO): NO